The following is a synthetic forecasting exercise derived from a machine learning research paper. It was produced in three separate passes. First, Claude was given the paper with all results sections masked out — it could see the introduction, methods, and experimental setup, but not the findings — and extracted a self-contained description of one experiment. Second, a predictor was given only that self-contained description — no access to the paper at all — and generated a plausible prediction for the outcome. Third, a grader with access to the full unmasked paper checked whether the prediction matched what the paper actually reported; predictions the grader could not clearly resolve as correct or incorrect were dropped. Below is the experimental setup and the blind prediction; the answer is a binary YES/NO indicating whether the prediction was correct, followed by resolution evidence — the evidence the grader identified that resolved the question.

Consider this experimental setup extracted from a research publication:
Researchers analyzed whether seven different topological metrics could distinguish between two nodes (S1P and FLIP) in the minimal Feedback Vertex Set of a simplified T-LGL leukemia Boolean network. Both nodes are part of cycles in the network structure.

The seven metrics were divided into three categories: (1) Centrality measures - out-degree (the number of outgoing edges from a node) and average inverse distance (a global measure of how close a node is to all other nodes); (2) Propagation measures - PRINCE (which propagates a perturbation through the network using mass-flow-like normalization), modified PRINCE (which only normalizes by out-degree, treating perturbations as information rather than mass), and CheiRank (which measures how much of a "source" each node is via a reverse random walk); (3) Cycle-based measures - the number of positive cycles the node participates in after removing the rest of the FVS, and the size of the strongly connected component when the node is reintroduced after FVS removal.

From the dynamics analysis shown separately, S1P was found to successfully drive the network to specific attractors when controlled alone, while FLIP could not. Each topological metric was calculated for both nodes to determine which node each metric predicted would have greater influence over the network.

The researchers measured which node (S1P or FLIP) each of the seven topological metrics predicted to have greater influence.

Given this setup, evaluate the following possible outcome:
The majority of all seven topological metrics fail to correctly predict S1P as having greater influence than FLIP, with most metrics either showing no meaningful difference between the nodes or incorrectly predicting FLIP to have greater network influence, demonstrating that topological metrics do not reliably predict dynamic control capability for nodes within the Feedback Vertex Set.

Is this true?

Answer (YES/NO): NO